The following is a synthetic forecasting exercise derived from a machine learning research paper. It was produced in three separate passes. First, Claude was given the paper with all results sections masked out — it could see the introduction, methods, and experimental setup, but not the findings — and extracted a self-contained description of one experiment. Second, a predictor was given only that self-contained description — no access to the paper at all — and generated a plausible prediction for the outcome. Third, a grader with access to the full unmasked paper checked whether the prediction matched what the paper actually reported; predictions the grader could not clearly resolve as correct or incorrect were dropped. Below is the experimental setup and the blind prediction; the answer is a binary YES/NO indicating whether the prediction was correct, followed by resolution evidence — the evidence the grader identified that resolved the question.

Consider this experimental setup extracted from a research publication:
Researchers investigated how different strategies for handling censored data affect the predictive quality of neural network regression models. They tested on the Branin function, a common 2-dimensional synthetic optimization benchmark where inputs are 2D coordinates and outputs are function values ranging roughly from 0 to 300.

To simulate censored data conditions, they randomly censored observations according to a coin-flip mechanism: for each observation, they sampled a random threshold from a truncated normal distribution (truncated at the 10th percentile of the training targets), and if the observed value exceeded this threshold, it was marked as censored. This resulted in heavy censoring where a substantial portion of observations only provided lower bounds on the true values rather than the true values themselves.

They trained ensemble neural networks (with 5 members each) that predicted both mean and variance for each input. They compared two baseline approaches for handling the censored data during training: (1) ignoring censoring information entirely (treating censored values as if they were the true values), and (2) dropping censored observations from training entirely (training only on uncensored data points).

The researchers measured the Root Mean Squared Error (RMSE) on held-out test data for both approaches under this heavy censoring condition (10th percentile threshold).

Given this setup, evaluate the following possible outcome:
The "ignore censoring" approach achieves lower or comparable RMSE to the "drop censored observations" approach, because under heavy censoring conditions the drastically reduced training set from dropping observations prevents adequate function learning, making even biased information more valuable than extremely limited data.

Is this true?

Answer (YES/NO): NO